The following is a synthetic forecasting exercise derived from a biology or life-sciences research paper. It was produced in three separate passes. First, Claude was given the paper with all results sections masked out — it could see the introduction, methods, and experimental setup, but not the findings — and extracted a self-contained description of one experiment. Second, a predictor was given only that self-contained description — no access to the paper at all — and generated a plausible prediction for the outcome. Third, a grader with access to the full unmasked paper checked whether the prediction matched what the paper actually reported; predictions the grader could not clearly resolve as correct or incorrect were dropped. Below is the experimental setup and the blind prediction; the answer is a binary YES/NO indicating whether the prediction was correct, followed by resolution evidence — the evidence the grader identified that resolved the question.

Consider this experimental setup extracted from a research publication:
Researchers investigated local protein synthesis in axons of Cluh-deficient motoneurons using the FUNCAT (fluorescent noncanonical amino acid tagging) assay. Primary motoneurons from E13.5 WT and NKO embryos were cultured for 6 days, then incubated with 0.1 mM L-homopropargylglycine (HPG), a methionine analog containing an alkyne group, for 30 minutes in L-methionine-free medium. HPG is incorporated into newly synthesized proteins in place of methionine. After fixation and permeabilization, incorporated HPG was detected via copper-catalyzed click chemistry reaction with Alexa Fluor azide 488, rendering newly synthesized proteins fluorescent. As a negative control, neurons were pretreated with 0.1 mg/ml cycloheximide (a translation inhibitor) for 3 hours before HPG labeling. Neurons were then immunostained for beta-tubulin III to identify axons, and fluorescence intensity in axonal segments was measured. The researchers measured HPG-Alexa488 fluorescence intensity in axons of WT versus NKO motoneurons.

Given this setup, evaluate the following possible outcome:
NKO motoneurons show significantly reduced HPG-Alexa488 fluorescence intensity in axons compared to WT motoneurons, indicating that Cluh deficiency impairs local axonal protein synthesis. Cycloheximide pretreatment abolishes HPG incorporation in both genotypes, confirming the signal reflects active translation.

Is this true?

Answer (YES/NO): YES